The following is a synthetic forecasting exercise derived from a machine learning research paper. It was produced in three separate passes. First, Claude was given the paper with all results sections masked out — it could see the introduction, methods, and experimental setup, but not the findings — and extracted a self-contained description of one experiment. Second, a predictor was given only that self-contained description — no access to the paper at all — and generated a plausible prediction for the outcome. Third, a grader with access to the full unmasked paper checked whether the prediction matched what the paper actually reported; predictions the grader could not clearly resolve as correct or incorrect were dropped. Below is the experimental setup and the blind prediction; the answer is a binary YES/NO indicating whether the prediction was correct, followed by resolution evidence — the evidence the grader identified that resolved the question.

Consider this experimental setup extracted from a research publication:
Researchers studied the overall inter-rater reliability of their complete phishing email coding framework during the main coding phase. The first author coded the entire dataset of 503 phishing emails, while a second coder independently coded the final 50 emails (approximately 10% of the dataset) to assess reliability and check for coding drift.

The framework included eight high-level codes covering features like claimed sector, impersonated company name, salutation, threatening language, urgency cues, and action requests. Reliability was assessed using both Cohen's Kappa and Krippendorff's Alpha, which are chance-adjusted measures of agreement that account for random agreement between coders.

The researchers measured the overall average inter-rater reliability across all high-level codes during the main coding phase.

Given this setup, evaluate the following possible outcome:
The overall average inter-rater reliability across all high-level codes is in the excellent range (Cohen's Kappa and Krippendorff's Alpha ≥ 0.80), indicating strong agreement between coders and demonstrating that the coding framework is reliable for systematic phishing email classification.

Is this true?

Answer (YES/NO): YES